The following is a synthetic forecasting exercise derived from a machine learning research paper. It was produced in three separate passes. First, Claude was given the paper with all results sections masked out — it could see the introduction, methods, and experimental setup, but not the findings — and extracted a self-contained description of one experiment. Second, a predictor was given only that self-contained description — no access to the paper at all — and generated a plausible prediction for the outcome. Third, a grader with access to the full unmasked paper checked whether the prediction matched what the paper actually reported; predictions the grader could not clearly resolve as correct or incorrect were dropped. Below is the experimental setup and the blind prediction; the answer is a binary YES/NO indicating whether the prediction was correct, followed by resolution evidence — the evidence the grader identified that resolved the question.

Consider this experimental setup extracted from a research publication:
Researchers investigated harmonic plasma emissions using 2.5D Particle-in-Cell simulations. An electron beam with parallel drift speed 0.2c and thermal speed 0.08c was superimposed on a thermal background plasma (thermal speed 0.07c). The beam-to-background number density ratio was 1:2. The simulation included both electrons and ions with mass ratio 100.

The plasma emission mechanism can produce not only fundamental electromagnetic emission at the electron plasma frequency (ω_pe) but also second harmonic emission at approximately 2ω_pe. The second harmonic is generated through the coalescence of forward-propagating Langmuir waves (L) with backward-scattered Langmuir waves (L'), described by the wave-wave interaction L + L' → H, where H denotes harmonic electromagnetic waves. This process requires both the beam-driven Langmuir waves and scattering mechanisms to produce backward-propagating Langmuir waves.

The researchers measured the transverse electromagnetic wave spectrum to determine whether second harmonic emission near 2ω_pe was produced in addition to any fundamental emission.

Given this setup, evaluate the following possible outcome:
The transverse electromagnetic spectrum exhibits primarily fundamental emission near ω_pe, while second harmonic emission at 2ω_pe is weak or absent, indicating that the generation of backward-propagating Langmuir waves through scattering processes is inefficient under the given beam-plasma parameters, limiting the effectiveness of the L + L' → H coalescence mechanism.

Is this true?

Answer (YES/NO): NO